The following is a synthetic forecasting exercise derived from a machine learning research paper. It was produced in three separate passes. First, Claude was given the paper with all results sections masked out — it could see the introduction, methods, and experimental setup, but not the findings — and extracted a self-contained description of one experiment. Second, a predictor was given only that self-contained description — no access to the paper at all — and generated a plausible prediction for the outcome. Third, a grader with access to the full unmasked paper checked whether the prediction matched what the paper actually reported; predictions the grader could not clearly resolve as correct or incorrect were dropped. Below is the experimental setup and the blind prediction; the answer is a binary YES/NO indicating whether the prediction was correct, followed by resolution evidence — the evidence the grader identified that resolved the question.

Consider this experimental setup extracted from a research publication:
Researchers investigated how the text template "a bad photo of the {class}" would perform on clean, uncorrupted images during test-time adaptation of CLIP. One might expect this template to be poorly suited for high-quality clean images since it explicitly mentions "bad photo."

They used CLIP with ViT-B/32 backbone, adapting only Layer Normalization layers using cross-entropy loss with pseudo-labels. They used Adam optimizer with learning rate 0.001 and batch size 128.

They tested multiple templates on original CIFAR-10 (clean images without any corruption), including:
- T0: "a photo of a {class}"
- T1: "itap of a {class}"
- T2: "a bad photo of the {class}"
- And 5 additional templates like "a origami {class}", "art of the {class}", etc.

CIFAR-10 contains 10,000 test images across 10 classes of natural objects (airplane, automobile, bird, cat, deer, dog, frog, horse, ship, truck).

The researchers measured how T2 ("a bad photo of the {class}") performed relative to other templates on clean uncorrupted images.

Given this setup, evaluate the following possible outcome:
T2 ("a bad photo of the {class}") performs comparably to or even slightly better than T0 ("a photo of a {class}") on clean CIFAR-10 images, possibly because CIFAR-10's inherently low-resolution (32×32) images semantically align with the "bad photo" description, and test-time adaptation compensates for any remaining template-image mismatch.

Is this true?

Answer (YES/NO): YES